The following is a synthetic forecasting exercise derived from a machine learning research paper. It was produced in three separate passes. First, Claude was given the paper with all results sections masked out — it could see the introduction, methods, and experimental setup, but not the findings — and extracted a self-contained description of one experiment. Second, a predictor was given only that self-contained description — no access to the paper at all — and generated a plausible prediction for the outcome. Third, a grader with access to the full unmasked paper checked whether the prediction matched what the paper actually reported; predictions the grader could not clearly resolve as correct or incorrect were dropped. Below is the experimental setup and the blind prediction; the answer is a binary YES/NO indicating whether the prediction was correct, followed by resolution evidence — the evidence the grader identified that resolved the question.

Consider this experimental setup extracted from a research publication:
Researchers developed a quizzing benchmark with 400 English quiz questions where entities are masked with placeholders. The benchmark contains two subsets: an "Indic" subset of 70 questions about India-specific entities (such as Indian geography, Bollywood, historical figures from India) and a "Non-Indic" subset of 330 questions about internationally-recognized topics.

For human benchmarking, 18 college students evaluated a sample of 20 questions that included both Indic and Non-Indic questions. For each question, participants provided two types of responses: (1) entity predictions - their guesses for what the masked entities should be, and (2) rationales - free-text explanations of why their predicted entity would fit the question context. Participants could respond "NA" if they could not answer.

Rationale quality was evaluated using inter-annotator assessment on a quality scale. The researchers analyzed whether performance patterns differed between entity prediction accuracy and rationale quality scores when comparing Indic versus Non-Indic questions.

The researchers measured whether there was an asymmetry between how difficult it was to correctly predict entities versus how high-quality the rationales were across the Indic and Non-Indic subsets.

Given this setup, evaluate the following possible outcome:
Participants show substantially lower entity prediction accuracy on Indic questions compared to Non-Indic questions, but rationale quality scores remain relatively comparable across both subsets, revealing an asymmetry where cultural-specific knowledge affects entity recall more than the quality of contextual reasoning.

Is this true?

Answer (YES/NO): NO